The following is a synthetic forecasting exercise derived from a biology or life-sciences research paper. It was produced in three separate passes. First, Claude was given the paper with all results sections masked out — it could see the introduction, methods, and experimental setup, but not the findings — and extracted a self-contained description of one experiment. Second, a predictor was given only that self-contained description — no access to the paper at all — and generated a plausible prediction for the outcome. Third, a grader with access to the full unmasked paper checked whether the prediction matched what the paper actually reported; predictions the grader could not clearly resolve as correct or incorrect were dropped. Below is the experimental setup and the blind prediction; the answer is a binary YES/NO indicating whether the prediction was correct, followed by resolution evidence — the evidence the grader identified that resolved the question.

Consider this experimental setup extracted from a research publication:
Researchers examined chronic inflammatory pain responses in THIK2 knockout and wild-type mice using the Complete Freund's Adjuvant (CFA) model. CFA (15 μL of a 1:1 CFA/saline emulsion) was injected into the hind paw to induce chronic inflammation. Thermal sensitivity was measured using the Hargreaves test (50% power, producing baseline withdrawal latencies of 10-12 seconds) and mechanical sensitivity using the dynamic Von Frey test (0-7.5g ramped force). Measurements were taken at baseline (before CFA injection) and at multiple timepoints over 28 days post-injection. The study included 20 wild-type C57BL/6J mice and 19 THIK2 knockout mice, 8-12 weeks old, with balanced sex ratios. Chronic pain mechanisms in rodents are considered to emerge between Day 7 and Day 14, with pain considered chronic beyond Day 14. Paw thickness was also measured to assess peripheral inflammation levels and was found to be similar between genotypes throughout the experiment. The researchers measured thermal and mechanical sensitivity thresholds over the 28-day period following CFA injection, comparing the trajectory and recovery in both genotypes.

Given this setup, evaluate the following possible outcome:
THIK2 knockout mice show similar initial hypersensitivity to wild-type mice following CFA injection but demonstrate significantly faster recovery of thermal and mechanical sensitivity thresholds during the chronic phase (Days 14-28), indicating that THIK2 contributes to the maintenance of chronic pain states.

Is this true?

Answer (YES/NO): NO